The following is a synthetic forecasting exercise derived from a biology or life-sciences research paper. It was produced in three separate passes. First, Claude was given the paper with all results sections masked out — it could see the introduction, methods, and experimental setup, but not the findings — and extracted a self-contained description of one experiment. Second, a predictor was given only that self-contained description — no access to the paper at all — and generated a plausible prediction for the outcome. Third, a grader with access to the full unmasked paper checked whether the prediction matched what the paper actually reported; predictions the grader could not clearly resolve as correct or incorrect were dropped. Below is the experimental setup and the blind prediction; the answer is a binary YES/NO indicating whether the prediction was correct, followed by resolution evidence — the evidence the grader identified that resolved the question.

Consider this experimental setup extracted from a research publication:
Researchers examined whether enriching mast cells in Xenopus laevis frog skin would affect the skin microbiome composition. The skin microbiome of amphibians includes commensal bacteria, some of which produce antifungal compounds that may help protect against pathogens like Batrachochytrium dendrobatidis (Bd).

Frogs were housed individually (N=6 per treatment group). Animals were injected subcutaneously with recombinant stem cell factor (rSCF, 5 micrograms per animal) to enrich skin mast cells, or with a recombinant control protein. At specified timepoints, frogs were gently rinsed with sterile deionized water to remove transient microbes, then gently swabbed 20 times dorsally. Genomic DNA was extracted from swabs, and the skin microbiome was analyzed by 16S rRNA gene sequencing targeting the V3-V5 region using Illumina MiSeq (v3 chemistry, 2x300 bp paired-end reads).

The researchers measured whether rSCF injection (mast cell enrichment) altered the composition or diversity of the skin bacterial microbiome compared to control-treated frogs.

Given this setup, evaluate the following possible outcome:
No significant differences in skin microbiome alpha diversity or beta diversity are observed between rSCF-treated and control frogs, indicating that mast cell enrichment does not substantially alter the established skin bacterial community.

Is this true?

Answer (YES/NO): NO